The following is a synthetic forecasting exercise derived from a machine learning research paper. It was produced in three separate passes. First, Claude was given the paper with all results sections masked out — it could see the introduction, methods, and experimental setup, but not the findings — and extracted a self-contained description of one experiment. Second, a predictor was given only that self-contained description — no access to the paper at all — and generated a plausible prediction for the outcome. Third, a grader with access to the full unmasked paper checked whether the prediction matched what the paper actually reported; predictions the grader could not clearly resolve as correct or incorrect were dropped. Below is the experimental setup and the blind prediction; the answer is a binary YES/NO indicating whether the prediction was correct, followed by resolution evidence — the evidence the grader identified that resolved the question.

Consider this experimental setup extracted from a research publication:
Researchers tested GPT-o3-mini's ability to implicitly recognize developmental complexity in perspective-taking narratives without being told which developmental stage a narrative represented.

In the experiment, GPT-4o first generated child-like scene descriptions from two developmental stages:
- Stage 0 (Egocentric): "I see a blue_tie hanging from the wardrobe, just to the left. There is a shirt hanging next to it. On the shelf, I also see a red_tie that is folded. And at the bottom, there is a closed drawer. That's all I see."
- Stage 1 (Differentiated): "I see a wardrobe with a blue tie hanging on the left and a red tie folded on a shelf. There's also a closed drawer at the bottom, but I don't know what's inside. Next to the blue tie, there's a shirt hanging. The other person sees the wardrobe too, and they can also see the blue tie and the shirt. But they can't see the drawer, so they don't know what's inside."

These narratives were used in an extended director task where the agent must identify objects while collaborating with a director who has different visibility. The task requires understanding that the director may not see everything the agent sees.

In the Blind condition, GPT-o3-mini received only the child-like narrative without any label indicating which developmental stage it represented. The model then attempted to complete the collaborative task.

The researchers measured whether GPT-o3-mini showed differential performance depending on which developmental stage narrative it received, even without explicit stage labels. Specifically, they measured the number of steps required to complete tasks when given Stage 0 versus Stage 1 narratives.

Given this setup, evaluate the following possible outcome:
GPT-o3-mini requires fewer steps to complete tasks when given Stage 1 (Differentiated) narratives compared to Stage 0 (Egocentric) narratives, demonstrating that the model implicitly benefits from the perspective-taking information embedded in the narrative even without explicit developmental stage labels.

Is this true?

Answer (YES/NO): NO